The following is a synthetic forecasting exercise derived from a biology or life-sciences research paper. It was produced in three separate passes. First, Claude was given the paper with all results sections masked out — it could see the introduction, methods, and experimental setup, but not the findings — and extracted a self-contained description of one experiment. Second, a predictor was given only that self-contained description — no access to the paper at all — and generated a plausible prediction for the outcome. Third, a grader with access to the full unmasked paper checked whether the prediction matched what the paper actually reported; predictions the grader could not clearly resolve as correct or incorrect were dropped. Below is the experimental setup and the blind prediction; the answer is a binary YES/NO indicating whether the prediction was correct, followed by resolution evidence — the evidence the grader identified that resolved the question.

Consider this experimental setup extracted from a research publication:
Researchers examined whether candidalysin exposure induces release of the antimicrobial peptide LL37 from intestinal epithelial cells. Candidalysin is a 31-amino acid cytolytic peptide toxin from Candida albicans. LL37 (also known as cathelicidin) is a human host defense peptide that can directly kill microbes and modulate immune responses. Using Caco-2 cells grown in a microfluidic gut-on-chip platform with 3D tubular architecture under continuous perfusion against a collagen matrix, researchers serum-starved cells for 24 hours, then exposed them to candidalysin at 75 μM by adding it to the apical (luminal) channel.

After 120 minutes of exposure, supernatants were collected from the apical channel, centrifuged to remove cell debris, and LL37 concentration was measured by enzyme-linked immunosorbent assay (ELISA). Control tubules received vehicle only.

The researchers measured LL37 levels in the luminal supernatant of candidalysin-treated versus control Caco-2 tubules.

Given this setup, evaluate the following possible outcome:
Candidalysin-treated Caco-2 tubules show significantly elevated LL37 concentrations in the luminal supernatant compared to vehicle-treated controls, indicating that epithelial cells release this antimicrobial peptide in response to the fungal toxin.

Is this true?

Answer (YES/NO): YES